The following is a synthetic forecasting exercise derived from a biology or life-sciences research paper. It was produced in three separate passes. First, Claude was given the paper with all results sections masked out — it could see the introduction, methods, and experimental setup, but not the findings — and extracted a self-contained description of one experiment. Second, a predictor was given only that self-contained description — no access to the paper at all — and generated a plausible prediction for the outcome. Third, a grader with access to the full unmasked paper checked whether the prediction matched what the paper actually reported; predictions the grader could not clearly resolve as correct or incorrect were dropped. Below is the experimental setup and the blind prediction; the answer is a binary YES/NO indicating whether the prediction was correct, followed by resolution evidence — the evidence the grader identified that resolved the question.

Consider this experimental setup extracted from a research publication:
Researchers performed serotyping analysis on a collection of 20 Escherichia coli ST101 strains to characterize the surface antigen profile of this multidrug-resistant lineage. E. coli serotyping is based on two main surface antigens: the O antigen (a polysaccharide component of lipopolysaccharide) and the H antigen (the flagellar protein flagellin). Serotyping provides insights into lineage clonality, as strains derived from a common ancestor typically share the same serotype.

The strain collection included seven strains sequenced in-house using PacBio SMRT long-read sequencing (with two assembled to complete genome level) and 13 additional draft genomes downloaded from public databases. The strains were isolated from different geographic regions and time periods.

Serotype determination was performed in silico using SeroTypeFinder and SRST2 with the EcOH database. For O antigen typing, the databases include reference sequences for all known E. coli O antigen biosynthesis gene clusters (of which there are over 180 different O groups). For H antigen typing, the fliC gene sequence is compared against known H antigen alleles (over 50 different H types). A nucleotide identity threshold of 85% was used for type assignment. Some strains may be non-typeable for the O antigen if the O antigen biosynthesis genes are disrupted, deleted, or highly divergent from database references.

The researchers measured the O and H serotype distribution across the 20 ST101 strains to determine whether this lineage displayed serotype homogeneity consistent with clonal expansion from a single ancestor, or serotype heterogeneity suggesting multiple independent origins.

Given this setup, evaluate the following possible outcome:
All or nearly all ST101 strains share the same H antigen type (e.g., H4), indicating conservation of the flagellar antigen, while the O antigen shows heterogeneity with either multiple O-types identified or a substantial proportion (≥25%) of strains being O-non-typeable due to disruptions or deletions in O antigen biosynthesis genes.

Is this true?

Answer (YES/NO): NO